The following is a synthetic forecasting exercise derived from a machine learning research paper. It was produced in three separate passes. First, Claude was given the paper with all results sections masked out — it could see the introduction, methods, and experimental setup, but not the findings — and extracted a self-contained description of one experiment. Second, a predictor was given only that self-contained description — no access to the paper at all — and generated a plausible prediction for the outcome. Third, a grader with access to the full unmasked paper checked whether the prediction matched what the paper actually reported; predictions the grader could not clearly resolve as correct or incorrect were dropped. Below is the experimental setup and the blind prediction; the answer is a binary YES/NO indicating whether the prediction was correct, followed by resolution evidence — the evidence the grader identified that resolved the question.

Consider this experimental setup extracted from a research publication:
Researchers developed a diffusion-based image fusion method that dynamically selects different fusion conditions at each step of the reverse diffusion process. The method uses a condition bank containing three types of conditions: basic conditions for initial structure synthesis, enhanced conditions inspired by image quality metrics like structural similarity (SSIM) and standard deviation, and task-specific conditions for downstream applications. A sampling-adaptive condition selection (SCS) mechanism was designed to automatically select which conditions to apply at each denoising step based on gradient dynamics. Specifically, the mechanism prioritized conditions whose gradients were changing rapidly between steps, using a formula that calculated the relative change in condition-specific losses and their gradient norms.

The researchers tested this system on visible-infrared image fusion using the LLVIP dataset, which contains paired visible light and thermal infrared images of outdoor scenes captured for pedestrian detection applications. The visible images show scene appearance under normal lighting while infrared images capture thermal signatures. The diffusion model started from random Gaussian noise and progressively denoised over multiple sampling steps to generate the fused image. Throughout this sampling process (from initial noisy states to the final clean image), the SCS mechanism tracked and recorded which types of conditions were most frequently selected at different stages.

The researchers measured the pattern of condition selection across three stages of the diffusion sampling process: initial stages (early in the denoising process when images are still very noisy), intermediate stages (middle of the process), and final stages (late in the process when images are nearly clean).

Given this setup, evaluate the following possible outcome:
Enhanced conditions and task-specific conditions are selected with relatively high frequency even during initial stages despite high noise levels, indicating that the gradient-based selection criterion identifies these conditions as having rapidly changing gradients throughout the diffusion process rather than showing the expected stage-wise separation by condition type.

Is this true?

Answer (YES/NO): NO